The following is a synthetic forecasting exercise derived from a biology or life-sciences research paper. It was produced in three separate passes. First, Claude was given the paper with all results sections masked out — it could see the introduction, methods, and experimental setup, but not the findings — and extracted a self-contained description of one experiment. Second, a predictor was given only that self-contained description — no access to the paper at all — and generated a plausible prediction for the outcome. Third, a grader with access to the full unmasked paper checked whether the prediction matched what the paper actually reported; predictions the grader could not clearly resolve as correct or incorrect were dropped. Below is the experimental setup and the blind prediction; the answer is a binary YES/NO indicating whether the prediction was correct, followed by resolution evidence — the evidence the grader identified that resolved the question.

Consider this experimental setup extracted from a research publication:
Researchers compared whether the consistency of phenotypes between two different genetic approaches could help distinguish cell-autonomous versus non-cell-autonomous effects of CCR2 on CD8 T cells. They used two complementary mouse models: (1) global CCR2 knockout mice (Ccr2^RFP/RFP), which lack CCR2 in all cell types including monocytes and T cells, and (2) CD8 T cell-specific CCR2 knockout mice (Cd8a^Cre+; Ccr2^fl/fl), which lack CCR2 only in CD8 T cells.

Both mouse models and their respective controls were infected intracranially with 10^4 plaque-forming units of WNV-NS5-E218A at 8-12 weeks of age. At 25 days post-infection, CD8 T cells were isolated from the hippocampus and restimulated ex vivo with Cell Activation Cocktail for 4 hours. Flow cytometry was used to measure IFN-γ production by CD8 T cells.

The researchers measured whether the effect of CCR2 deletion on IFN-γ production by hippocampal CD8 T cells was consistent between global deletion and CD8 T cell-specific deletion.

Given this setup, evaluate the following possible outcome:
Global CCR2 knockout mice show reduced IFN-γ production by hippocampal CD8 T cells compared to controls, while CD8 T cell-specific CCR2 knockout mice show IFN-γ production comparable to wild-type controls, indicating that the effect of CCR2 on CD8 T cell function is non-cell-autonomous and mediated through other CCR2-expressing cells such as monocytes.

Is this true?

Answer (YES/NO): NO